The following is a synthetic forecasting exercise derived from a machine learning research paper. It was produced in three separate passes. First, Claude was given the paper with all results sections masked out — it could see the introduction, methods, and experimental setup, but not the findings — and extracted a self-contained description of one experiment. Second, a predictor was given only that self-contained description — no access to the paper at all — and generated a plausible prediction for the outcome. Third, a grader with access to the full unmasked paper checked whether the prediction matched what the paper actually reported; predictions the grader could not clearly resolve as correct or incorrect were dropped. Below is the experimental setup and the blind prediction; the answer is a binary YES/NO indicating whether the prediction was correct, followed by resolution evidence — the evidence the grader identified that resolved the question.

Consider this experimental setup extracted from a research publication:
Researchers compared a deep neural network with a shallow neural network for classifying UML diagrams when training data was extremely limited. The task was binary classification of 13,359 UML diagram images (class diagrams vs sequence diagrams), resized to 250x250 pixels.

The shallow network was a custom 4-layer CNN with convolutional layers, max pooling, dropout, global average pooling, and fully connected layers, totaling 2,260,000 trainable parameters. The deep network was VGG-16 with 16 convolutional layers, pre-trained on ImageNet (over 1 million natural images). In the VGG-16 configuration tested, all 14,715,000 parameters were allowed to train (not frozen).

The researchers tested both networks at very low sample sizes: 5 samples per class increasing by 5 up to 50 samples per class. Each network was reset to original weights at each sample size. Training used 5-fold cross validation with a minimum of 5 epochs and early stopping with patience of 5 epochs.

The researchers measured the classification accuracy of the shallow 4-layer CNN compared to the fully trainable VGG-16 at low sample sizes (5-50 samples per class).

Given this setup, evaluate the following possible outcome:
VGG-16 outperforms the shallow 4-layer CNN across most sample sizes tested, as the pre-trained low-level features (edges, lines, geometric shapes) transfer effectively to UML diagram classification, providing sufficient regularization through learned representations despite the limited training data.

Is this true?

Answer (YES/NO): NO